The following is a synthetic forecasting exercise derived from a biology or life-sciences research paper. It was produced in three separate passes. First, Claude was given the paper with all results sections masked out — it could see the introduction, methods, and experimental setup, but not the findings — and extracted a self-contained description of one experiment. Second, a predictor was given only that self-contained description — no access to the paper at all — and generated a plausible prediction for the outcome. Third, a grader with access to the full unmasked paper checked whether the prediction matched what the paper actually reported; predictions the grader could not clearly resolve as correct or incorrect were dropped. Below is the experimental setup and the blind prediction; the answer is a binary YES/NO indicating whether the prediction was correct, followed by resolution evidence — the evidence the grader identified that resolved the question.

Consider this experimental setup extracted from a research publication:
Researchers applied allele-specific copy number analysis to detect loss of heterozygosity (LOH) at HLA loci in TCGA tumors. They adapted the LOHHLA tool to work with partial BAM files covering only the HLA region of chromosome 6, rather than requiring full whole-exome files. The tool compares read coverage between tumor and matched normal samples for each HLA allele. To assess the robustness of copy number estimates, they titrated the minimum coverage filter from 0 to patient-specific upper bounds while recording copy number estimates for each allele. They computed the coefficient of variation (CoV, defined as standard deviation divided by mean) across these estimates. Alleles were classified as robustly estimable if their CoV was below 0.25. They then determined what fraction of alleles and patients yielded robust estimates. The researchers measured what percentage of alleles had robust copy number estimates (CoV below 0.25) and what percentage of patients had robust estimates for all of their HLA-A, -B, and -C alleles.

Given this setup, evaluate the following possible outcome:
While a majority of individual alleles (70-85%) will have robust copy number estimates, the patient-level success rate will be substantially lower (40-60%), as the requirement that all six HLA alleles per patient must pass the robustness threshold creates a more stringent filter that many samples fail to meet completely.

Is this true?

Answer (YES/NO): NO